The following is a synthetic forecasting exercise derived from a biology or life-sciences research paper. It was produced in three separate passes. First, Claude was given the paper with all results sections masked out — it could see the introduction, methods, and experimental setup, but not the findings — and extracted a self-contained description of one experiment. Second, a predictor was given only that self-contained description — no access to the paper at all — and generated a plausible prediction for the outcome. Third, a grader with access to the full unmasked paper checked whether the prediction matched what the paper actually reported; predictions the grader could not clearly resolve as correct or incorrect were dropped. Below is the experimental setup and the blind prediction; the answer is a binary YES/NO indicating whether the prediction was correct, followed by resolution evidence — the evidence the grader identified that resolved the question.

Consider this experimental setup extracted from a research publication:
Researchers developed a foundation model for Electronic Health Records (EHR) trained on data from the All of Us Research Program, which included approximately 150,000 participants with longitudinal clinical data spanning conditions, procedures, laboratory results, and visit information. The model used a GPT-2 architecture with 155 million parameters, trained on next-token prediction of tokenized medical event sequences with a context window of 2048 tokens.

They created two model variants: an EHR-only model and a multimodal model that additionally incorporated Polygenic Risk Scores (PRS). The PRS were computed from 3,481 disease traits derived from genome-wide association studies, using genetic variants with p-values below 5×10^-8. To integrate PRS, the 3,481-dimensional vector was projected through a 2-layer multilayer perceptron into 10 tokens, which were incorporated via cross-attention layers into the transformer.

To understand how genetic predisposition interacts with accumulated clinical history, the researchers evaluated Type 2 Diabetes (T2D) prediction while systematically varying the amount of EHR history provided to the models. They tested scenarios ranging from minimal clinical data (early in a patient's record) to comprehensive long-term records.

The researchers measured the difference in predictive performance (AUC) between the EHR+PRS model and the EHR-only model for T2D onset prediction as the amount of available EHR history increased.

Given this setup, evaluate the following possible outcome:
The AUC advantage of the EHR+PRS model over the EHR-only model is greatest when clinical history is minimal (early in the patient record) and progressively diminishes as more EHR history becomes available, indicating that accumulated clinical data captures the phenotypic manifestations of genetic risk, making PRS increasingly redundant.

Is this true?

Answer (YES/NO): YES